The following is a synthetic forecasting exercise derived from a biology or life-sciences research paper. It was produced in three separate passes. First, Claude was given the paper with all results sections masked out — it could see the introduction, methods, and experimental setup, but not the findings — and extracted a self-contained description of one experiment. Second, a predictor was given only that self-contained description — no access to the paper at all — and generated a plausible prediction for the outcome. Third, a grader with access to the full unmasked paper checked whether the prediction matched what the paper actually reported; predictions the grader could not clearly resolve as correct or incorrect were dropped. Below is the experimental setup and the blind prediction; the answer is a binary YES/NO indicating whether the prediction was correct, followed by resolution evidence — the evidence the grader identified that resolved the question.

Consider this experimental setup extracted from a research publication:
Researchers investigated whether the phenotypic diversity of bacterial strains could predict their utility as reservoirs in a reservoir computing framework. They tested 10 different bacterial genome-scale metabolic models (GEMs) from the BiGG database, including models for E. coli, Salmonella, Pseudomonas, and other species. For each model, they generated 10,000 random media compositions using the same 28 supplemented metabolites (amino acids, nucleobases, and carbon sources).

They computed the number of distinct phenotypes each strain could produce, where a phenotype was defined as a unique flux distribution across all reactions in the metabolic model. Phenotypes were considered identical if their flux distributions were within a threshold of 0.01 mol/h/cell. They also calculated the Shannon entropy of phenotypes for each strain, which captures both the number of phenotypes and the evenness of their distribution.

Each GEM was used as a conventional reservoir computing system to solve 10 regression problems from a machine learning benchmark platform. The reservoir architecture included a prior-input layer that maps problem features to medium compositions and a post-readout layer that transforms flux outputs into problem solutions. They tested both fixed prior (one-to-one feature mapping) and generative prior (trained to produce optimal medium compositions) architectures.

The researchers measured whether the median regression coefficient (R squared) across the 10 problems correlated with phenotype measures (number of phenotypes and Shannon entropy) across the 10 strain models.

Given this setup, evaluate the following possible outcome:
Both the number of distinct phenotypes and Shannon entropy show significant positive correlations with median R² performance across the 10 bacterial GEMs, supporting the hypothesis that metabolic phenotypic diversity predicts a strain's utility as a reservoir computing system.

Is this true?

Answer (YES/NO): YES